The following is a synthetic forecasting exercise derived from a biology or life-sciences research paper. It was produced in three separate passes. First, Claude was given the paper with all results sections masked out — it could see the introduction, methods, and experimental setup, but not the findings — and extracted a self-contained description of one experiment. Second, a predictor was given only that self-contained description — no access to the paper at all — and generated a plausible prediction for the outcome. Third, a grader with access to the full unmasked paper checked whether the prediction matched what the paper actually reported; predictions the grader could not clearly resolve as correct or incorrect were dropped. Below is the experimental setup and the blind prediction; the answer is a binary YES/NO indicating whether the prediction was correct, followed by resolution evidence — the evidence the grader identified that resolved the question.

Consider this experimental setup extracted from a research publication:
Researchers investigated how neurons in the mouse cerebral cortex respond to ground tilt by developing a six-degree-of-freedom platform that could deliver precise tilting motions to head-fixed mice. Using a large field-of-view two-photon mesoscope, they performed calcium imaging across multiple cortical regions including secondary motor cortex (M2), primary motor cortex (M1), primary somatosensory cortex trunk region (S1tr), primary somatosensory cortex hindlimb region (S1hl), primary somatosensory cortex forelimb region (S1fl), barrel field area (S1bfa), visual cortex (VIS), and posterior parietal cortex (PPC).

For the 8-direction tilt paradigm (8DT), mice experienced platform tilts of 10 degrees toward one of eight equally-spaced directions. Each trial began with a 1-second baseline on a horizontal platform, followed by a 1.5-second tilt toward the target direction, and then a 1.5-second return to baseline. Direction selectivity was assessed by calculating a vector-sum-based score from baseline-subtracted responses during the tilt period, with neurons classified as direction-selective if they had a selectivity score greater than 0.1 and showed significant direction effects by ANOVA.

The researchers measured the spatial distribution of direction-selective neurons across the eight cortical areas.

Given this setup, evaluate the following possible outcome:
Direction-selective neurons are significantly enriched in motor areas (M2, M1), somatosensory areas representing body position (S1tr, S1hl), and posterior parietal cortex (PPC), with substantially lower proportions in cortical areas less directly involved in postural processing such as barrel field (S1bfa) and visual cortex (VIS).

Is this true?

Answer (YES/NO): NO